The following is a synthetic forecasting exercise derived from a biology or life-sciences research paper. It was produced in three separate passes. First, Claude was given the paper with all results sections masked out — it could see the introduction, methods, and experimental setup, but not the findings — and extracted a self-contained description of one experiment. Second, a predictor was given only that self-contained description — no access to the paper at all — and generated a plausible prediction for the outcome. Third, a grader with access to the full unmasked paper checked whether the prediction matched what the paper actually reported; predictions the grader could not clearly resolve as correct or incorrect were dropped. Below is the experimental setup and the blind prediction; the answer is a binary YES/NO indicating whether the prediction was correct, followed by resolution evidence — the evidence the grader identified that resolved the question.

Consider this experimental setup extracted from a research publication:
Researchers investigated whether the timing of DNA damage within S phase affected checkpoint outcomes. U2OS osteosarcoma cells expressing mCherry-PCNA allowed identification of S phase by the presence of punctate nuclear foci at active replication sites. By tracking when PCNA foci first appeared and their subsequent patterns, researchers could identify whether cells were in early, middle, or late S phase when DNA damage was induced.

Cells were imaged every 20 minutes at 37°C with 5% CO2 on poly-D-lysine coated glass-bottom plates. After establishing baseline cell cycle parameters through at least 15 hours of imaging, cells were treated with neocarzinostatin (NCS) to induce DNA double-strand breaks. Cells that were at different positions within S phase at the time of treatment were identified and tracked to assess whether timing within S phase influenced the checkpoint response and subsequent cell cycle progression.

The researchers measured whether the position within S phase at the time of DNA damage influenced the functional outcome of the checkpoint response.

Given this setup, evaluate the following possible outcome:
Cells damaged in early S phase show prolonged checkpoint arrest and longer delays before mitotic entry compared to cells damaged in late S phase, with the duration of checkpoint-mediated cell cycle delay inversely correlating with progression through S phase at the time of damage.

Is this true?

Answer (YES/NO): YES